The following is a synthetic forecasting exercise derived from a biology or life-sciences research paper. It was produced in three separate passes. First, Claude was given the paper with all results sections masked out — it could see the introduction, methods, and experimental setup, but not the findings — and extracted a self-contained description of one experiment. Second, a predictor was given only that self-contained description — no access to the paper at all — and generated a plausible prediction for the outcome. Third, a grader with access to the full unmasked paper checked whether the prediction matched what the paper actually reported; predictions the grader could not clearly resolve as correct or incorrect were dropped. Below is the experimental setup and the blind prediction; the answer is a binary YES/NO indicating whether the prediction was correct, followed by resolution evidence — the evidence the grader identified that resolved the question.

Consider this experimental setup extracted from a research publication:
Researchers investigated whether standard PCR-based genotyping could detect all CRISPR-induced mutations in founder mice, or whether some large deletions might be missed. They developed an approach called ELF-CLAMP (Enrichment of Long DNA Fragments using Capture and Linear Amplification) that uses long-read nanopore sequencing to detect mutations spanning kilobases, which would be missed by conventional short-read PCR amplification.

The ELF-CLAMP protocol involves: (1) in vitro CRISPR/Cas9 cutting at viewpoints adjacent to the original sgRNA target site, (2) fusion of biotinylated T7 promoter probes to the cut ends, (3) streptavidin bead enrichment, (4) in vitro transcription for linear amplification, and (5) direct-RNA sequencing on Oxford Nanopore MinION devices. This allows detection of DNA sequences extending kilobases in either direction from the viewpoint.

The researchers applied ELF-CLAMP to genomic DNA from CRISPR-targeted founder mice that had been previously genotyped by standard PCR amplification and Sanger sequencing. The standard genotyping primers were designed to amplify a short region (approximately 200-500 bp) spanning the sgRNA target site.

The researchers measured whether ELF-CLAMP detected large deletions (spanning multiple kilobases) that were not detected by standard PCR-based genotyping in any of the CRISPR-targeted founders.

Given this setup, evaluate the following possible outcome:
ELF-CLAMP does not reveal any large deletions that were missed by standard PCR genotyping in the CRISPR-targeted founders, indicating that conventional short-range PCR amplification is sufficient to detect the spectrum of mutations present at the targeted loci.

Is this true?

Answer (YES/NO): NO